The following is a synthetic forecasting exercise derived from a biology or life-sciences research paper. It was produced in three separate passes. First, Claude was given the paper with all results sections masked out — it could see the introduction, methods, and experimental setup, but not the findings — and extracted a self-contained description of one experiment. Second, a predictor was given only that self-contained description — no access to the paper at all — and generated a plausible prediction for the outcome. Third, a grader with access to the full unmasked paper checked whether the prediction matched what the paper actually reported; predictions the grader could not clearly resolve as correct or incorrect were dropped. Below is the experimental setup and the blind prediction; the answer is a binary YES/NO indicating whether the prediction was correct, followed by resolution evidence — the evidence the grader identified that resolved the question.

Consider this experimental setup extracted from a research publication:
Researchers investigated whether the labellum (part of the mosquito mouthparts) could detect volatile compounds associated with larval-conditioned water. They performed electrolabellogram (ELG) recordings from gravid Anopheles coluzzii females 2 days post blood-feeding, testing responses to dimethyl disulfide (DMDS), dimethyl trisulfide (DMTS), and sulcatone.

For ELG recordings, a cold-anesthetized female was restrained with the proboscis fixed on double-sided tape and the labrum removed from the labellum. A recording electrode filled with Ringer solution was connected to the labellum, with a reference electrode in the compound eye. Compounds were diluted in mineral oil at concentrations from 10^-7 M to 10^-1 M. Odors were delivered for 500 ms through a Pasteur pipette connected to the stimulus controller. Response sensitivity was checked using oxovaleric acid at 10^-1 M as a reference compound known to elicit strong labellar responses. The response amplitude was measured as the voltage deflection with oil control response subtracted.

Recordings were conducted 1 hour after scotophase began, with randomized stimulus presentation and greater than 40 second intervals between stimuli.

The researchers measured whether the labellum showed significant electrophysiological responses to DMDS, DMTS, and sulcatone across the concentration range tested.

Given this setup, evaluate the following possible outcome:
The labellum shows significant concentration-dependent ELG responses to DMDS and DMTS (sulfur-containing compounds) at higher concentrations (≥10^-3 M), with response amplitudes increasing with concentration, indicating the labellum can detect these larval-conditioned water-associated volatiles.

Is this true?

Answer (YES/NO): NO